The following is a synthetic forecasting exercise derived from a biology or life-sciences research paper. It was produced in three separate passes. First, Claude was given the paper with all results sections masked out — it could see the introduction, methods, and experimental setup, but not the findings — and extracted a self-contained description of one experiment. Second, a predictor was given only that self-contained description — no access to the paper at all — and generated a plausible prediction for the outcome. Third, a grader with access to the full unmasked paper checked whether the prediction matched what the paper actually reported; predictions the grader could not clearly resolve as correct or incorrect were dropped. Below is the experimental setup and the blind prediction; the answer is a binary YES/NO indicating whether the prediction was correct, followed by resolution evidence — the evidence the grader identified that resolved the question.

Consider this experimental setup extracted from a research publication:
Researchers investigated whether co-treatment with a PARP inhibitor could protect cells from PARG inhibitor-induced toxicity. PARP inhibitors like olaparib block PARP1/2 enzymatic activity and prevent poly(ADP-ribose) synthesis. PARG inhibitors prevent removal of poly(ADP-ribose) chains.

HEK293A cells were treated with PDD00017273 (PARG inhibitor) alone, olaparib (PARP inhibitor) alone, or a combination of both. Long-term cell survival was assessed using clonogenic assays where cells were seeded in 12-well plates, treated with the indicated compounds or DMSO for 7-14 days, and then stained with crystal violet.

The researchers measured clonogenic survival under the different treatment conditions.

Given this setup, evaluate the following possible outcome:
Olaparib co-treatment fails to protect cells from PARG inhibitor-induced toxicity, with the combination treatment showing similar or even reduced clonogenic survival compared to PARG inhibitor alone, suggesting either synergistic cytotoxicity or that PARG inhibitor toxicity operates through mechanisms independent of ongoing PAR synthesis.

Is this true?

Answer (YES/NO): NO